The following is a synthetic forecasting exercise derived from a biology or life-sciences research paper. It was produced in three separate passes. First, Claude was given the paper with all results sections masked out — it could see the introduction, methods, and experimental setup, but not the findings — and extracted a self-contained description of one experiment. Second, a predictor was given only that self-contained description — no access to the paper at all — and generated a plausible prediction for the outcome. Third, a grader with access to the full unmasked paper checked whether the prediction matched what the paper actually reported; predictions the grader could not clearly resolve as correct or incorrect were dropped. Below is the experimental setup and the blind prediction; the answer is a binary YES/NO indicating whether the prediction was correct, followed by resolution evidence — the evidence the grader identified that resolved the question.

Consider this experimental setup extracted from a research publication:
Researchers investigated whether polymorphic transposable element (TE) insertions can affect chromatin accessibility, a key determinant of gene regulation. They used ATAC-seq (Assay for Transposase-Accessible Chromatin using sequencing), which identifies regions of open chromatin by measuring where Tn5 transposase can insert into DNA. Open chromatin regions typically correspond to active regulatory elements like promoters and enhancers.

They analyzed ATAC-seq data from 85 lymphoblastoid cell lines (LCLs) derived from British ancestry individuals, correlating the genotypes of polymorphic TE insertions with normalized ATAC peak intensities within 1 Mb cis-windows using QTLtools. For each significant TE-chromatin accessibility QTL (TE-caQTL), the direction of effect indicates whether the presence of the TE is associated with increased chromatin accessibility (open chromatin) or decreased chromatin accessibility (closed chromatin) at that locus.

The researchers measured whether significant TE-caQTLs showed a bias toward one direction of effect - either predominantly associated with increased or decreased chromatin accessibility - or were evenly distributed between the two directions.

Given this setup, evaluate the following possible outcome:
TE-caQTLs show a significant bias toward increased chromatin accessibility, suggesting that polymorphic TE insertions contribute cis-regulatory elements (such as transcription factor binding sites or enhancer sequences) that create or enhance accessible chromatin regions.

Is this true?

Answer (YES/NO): NO